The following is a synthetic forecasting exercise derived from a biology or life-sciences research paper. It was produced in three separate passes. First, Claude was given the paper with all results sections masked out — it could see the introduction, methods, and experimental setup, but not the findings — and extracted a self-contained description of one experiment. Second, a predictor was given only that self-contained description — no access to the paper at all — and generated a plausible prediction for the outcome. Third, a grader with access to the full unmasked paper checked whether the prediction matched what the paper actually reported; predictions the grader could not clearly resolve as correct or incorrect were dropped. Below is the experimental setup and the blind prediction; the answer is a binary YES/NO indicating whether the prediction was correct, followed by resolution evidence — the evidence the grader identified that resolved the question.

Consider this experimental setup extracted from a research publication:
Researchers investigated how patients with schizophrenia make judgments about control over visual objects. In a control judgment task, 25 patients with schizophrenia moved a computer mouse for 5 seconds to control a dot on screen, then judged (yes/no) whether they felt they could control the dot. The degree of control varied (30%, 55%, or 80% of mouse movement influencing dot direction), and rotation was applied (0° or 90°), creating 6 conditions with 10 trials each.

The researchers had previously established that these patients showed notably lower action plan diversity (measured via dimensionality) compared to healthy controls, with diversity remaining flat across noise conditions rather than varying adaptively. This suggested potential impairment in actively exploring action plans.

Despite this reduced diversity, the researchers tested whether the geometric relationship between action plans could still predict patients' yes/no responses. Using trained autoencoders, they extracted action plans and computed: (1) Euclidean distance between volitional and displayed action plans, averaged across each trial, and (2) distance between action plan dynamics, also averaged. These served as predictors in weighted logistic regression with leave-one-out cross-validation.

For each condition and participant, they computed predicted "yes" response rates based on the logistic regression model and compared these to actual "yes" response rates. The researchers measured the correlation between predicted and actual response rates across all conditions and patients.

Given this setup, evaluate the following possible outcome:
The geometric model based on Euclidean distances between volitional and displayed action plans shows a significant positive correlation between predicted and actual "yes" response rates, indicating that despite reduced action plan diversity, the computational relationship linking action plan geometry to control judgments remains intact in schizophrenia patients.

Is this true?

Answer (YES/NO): YES